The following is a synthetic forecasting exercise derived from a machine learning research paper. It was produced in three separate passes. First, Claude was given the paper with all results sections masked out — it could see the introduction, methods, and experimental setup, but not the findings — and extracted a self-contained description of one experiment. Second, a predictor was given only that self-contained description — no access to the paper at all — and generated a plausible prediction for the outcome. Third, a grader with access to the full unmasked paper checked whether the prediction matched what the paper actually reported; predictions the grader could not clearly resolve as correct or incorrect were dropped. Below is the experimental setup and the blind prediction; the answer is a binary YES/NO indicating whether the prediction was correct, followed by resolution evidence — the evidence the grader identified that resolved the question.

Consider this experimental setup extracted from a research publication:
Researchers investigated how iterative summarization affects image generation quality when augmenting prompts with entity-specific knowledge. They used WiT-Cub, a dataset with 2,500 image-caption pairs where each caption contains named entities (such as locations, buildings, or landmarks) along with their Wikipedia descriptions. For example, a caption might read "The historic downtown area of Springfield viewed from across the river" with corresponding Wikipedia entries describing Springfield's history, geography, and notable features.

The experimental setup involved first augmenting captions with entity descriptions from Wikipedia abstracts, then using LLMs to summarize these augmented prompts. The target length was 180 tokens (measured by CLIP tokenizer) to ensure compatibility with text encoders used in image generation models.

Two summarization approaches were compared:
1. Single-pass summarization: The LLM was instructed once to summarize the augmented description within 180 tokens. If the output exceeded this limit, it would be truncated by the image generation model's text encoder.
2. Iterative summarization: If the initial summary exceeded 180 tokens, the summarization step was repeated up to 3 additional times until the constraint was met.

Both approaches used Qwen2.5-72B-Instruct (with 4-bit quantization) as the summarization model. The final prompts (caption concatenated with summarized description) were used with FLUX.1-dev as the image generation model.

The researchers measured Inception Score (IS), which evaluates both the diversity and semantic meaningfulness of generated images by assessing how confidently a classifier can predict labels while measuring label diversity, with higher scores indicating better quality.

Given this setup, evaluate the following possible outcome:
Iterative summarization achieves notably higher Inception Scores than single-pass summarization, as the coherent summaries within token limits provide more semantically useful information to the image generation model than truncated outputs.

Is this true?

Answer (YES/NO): NO